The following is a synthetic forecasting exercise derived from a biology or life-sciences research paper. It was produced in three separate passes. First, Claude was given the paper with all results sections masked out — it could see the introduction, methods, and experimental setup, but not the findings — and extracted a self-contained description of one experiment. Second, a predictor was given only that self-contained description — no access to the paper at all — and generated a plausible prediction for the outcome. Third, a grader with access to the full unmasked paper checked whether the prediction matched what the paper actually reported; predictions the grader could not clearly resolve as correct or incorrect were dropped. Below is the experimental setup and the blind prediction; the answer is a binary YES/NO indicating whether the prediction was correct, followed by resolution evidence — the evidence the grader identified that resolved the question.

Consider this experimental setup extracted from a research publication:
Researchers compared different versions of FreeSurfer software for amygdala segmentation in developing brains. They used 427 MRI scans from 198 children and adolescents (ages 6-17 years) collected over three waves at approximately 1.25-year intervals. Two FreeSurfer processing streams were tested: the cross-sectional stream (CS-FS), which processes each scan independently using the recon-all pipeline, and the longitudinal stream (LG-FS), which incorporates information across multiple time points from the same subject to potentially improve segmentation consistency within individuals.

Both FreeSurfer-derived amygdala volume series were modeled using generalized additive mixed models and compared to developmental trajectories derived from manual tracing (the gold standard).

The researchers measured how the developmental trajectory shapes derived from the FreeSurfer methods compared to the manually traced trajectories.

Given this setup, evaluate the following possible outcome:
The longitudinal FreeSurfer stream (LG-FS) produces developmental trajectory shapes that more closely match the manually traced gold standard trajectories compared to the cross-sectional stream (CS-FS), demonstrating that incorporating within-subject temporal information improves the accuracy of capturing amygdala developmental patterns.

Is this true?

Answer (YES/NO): NO